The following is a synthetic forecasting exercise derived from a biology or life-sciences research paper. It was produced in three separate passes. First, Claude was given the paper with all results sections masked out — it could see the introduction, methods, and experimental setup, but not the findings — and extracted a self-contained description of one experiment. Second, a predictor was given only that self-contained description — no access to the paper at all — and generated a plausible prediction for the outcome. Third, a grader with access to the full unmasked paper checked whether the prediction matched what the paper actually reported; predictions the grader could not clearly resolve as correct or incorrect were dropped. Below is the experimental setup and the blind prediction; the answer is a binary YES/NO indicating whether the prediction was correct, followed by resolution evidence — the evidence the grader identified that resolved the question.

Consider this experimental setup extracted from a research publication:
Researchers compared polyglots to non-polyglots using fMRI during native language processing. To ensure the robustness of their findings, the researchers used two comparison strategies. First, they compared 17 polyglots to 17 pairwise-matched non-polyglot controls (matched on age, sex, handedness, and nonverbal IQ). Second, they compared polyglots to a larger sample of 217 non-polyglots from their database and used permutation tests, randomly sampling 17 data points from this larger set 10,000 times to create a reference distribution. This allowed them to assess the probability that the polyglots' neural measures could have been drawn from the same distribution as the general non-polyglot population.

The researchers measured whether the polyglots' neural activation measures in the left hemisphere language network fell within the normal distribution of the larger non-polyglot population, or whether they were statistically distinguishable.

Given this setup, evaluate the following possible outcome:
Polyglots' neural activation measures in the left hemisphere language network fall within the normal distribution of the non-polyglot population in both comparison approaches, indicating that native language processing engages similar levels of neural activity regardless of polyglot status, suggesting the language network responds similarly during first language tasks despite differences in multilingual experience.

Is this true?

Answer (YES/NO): NO